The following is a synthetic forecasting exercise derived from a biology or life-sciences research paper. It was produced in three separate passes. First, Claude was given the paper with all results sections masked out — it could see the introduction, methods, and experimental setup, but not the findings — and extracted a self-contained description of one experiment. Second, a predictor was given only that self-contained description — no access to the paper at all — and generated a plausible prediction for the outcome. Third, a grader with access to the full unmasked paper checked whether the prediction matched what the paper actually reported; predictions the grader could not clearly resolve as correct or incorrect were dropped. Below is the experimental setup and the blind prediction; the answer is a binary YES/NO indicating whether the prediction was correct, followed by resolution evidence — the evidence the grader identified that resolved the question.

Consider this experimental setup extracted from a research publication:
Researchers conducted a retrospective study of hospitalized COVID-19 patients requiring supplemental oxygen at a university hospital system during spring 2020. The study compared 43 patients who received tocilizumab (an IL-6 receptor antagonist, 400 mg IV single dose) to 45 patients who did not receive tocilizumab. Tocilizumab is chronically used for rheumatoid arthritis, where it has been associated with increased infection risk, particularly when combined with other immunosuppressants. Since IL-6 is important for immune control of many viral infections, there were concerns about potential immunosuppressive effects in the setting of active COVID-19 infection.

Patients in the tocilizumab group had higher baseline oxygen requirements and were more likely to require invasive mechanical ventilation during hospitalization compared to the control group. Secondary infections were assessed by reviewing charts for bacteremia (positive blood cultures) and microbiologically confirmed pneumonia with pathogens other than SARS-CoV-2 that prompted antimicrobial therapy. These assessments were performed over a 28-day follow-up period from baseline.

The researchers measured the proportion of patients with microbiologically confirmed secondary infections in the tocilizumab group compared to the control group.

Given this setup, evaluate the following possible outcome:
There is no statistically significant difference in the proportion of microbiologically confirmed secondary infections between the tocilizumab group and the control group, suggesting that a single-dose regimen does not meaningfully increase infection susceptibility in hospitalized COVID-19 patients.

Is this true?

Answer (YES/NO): YES